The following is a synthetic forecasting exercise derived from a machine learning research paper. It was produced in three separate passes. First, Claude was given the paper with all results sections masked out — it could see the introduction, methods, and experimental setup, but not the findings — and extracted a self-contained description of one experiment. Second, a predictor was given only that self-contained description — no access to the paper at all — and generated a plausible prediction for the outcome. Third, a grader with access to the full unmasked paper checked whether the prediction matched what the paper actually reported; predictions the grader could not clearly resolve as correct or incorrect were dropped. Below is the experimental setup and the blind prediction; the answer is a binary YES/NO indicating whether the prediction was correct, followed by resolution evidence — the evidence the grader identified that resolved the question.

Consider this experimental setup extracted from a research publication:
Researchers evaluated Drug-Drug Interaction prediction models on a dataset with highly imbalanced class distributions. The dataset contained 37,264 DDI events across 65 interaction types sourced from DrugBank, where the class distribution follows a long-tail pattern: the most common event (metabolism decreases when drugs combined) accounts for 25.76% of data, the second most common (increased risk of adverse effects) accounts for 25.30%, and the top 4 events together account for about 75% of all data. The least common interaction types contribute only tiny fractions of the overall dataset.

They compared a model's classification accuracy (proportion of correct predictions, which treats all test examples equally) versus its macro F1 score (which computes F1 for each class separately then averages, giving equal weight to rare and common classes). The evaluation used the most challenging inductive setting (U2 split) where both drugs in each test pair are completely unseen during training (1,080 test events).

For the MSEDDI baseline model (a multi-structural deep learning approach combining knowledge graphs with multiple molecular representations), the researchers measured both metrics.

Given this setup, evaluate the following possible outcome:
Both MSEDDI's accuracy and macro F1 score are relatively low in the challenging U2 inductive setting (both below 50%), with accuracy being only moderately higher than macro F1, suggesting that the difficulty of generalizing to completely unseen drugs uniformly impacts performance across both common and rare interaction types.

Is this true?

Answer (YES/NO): NO